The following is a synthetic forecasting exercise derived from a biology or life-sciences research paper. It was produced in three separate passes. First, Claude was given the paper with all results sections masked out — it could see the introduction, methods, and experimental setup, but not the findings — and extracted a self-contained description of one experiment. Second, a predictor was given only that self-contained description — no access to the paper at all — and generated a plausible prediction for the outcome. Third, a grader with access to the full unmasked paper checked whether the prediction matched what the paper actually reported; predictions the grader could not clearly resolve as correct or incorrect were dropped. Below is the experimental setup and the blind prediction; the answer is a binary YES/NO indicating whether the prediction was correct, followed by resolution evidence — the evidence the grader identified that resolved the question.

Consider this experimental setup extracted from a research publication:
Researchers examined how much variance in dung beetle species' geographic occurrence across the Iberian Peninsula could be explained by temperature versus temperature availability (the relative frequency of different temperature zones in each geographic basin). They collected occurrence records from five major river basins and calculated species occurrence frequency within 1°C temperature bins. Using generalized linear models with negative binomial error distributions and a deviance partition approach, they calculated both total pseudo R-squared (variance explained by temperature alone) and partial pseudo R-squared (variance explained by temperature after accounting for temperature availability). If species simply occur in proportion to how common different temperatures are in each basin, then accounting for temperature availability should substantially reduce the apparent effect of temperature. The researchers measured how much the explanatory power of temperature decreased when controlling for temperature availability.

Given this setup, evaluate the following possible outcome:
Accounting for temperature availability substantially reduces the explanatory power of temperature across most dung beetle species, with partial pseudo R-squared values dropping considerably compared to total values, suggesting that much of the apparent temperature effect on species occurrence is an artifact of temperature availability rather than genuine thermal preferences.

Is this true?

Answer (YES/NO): YES